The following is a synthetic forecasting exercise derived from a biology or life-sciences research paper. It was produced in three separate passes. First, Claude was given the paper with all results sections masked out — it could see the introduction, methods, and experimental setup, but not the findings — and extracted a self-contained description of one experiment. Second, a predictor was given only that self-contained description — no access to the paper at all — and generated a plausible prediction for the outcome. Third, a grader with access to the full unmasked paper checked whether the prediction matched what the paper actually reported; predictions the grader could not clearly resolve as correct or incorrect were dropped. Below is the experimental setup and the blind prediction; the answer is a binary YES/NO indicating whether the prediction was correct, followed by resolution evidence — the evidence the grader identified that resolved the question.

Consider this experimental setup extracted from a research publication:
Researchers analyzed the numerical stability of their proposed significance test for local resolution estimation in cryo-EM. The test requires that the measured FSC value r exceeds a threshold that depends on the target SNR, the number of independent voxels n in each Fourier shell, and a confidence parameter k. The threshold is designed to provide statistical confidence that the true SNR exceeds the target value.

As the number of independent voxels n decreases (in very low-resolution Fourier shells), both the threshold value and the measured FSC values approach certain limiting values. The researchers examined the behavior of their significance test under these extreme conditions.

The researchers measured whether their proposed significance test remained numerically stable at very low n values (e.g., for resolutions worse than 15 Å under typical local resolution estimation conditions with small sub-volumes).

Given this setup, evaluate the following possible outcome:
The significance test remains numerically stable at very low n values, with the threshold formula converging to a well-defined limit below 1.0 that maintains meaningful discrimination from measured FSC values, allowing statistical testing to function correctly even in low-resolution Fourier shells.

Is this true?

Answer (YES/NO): NO